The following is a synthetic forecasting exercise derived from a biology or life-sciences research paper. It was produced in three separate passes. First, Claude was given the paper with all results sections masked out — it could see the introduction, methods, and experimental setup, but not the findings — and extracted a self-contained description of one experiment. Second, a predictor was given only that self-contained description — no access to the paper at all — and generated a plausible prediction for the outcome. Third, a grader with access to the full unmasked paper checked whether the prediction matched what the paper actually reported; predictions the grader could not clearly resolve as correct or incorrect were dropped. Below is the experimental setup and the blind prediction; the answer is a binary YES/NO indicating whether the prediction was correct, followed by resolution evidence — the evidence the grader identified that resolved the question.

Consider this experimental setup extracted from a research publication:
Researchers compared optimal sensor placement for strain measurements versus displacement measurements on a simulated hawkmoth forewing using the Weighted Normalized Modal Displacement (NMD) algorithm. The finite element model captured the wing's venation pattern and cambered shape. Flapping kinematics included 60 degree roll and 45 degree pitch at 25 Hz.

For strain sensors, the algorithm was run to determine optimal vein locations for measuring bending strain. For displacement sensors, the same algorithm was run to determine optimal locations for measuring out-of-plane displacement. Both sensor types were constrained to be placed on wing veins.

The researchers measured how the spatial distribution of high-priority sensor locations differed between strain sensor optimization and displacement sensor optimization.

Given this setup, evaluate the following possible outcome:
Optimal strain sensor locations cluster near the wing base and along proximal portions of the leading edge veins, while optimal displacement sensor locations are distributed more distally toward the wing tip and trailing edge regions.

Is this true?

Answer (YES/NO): YES